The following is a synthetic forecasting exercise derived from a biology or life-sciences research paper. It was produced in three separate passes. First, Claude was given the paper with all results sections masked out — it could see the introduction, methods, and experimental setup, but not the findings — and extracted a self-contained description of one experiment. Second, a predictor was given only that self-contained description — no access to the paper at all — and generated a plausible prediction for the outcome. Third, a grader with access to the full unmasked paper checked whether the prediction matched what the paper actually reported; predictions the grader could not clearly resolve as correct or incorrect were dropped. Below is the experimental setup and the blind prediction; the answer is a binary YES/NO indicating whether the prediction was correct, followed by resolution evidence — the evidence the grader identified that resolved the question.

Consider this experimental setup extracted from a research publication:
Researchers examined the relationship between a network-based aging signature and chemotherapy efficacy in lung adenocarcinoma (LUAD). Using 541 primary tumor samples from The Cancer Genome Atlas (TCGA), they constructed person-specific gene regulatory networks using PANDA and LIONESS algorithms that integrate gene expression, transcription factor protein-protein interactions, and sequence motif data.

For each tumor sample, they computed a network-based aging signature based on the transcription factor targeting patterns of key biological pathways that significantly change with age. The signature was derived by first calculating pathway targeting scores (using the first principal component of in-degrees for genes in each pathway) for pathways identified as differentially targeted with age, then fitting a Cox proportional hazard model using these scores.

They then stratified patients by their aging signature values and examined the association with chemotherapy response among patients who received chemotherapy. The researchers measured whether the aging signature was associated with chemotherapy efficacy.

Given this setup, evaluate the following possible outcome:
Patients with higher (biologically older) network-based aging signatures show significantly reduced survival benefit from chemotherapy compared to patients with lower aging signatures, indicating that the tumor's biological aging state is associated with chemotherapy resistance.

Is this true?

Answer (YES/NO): YES